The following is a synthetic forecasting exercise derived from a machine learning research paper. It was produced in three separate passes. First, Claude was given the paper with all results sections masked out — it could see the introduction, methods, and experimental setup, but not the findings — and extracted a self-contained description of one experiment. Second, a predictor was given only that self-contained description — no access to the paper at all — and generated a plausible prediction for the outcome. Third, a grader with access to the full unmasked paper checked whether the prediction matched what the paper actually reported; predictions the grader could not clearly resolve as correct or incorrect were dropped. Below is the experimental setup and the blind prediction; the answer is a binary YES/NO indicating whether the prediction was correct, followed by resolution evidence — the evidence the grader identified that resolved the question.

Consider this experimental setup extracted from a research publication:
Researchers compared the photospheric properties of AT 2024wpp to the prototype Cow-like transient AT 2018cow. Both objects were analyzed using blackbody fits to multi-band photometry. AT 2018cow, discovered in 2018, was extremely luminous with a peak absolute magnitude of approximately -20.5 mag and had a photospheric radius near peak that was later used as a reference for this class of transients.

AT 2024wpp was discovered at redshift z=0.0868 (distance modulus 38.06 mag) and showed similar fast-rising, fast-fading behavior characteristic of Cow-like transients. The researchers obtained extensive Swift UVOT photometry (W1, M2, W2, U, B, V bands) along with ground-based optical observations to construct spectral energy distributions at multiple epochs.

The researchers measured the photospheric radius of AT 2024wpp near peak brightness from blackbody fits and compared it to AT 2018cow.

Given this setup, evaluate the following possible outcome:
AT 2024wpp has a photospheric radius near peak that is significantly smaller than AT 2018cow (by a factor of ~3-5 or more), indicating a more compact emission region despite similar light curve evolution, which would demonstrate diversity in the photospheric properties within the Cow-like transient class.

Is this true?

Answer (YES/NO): NO